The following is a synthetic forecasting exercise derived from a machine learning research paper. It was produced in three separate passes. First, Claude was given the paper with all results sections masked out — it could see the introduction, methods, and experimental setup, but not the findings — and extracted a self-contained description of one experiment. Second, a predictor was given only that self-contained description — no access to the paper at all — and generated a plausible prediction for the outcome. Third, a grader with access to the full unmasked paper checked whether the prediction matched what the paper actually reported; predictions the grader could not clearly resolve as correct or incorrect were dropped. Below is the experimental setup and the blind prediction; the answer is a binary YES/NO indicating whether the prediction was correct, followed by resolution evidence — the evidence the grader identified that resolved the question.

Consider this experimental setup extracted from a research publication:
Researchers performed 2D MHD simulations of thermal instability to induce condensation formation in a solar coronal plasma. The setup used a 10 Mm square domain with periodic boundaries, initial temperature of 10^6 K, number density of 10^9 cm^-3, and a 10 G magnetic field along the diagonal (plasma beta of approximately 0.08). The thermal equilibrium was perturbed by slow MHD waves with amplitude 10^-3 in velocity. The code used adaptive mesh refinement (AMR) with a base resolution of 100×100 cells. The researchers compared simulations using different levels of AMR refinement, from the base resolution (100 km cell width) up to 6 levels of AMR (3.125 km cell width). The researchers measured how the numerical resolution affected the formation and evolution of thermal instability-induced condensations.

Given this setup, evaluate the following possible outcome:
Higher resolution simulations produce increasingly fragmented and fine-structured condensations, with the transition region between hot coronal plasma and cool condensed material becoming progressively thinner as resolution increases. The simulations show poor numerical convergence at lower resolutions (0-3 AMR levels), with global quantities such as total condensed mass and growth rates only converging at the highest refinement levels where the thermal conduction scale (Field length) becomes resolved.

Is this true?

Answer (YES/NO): NO